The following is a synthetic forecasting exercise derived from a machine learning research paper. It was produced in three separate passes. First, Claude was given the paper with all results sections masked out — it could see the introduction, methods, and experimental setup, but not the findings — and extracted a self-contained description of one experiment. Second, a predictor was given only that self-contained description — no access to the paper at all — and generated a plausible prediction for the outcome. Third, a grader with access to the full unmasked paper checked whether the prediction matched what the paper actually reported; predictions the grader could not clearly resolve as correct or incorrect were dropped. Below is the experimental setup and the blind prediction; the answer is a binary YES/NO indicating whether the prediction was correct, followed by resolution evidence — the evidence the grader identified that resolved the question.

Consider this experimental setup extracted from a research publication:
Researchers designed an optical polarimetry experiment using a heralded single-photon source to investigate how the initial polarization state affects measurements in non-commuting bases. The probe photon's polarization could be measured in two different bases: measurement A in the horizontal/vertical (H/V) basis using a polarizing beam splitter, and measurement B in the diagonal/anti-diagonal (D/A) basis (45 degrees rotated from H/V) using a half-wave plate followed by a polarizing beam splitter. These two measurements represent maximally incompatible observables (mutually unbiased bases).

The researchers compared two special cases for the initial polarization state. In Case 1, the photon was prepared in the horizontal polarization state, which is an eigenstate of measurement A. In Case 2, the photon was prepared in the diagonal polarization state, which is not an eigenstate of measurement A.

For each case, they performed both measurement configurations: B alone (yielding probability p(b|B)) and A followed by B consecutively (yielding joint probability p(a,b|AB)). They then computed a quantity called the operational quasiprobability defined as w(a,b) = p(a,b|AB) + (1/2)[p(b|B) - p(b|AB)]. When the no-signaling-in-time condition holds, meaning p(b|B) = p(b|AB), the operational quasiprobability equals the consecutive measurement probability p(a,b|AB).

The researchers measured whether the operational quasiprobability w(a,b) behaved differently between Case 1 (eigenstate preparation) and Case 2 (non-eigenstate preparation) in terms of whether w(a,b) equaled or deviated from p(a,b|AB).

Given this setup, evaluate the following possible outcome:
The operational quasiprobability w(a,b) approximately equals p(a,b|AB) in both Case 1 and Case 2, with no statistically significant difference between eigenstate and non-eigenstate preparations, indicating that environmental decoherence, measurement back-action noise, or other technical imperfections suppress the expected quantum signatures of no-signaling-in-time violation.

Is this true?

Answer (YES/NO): NO